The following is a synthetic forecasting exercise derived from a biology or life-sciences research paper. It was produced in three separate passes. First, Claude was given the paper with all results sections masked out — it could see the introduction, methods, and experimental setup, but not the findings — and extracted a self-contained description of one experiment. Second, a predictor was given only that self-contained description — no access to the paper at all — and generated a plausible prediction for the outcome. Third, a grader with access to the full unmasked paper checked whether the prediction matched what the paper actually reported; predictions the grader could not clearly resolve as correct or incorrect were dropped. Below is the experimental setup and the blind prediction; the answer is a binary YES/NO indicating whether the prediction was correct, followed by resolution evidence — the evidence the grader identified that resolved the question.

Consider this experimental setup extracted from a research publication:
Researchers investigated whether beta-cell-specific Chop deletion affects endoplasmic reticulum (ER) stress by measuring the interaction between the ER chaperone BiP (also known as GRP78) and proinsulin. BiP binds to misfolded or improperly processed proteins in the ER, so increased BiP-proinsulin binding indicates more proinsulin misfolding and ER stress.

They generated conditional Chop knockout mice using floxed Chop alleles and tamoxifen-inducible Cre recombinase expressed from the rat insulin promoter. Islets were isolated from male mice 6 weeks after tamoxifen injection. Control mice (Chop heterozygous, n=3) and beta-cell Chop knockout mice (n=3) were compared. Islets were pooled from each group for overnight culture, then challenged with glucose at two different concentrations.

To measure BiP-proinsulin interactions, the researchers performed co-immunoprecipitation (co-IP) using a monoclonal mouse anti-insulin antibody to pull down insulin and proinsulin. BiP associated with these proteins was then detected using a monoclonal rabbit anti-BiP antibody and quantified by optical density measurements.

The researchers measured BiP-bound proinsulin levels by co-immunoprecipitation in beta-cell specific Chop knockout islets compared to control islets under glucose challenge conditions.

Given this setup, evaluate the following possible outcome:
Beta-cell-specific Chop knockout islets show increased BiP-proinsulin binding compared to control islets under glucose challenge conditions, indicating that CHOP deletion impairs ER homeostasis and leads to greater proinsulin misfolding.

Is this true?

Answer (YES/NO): NO